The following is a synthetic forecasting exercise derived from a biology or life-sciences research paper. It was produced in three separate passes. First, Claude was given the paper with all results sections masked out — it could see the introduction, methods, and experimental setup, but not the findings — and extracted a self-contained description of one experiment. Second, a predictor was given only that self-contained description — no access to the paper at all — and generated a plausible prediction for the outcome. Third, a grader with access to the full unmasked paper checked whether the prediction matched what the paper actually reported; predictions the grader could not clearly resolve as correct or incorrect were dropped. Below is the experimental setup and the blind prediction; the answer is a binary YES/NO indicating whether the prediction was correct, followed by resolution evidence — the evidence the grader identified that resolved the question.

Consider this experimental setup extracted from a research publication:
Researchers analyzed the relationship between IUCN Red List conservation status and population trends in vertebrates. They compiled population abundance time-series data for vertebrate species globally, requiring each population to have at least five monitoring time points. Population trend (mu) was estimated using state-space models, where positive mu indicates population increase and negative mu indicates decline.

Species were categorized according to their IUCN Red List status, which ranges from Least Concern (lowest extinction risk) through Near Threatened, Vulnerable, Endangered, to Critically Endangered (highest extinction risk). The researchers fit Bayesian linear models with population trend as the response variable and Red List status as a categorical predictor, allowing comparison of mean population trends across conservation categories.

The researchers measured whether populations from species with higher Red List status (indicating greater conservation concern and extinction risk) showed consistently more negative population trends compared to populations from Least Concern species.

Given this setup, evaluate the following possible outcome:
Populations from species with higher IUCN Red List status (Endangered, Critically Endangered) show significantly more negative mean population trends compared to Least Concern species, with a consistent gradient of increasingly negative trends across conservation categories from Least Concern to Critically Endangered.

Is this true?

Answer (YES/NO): NO